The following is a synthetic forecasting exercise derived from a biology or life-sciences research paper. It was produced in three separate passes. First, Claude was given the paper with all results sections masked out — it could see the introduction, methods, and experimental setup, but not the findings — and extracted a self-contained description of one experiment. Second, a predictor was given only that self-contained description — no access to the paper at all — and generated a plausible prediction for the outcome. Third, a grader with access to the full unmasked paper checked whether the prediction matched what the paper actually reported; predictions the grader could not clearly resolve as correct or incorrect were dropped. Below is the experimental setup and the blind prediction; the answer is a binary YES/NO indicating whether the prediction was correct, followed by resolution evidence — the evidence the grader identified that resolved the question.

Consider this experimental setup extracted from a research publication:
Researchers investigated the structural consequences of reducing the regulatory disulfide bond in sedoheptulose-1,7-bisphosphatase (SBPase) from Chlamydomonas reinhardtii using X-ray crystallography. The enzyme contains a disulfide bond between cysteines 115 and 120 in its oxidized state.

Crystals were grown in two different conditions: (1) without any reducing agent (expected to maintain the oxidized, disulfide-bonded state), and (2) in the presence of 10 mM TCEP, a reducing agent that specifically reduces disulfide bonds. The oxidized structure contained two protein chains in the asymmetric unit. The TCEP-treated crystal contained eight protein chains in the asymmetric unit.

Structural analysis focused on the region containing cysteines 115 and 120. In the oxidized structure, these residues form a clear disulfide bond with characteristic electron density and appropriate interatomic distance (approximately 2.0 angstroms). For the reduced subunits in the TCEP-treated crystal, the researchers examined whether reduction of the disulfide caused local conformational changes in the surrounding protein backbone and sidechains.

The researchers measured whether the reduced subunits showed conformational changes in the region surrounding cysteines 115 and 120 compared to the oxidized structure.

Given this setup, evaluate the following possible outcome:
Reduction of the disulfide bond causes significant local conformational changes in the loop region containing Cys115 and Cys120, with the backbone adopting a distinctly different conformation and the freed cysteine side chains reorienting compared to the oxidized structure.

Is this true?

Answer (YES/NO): NO